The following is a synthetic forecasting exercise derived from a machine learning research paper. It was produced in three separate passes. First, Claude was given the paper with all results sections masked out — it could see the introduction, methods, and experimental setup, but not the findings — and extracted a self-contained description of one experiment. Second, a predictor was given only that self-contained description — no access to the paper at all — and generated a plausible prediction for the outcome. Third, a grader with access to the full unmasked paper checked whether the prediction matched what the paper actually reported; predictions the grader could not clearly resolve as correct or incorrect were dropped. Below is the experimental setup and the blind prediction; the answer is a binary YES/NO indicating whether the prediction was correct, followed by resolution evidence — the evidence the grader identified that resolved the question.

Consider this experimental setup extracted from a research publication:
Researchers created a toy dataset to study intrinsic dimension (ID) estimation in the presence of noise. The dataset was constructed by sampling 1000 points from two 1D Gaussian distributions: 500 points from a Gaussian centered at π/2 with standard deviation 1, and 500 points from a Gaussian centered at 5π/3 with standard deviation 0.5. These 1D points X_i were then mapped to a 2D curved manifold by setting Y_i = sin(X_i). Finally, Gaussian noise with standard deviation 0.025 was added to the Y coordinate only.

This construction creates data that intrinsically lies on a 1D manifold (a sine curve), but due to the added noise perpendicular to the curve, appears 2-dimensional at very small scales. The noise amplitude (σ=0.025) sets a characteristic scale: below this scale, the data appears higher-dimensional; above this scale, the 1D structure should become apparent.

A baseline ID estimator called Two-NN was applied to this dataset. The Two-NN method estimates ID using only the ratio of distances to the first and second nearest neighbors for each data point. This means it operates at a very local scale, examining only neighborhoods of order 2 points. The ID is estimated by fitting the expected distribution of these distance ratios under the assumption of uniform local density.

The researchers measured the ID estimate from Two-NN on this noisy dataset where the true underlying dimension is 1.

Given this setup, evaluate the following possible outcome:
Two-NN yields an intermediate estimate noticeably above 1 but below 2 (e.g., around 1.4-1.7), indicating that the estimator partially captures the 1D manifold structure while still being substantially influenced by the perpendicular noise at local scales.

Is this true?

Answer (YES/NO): NO